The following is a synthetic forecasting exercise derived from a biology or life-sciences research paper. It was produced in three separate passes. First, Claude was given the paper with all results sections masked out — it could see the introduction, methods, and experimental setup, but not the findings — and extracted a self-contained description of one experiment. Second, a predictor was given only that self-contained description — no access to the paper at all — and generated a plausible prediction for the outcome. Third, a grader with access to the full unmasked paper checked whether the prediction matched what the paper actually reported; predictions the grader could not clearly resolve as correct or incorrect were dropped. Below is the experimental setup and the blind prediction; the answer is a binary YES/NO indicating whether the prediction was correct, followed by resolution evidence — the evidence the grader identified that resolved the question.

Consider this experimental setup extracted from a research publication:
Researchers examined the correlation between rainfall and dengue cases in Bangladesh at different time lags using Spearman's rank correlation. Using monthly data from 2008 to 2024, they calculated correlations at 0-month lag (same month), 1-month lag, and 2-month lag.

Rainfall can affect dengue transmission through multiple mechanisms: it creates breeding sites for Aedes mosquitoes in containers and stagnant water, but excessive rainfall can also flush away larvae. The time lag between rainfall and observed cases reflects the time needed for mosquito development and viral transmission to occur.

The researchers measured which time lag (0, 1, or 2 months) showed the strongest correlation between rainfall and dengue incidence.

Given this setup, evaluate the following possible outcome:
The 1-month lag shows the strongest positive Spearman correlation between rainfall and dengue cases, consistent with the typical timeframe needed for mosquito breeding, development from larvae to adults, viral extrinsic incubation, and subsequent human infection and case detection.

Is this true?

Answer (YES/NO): NO